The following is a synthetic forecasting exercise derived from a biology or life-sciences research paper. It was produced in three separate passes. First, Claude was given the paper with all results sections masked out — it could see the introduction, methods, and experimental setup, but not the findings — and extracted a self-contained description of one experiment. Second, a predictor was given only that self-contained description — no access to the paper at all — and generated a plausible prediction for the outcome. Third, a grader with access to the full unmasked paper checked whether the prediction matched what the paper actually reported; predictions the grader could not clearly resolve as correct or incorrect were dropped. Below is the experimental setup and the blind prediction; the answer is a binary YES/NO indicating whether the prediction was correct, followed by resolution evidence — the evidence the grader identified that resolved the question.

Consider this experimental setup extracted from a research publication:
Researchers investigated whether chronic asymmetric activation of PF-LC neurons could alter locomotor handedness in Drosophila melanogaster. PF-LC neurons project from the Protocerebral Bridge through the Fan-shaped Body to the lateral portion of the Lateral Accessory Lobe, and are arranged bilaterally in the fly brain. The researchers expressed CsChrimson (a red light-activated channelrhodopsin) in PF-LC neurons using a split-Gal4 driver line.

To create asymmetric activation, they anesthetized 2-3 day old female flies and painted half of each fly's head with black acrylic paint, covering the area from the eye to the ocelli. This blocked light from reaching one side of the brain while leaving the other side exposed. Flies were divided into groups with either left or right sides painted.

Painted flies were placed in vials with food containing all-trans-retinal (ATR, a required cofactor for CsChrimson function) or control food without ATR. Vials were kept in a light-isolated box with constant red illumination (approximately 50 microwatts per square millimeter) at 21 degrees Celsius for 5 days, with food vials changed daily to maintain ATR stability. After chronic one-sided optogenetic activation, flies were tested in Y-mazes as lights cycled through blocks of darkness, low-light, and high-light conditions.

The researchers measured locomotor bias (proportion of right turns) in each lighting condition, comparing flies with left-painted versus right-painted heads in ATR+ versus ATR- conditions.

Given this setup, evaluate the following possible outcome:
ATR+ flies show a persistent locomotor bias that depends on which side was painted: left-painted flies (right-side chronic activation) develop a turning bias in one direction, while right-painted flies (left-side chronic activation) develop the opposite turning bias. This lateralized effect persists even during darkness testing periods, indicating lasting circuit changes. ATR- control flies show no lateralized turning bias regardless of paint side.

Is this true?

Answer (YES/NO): NO